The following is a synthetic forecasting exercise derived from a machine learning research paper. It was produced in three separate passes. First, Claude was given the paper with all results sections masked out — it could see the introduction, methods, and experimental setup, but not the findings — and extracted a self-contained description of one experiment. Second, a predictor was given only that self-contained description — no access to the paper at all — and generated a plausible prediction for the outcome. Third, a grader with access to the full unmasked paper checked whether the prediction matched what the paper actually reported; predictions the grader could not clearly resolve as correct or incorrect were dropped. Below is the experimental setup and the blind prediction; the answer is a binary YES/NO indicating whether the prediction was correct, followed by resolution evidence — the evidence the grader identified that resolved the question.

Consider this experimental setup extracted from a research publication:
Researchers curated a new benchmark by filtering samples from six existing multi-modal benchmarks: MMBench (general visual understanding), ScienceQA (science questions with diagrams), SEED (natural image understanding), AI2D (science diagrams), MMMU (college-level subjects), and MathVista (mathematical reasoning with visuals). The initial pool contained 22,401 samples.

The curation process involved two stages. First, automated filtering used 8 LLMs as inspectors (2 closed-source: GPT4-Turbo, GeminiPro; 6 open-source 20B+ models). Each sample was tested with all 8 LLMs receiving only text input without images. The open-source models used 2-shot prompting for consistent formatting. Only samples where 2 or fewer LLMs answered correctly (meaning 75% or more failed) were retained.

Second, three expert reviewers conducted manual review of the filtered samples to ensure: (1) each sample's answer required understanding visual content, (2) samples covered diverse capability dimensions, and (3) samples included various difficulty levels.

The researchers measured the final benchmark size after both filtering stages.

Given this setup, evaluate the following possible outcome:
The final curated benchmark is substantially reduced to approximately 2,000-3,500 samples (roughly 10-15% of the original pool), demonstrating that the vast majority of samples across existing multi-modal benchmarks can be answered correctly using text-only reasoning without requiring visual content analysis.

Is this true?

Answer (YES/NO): NO